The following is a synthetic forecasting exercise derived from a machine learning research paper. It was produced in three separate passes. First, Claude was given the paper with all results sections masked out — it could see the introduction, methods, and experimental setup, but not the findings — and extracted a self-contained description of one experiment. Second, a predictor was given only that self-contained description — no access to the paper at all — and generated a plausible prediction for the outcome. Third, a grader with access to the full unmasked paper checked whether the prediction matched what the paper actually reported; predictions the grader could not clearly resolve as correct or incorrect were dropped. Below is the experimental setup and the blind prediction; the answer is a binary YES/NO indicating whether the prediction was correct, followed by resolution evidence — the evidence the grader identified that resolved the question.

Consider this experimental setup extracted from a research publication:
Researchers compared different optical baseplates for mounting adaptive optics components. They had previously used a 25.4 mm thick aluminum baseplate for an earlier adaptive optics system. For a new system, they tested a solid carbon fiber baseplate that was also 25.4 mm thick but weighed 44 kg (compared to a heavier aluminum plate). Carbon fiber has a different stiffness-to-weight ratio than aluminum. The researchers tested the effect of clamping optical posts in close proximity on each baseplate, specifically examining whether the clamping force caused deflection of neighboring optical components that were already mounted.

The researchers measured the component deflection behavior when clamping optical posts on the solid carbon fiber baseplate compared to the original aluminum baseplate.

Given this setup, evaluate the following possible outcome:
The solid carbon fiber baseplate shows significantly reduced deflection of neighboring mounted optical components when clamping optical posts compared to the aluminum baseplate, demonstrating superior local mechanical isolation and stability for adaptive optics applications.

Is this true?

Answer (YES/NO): YES